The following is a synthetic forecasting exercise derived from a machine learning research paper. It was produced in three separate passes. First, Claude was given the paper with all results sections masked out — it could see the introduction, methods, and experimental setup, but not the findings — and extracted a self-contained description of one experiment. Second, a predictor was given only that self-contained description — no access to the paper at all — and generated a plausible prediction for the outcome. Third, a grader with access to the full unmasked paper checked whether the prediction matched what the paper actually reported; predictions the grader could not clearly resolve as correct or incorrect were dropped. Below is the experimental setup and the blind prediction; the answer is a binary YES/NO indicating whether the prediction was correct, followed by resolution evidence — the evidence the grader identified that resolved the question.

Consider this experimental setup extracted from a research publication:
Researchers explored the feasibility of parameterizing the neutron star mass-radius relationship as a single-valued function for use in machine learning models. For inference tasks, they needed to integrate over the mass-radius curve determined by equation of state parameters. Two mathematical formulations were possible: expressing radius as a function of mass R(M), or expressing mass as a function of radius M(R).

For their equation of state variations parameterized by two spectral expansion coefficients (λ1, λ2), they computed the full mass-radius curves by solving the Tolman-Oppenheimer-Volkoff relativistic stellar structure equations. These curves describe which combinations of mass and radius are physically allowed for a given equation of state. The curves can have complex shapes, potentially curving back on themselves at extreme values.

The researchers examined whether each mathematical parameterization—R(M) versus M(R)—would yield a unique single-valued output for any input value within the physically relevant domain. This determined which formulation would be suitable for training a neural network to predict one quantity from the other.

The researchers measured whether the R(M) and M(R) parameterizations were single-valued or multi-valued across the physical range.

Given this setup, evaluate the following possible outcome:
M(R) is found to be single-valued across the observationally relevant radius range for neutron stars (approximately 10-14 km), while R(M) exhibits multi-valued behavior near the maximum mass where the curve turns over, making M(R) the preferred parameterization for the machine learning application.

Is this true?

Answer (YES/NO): NO